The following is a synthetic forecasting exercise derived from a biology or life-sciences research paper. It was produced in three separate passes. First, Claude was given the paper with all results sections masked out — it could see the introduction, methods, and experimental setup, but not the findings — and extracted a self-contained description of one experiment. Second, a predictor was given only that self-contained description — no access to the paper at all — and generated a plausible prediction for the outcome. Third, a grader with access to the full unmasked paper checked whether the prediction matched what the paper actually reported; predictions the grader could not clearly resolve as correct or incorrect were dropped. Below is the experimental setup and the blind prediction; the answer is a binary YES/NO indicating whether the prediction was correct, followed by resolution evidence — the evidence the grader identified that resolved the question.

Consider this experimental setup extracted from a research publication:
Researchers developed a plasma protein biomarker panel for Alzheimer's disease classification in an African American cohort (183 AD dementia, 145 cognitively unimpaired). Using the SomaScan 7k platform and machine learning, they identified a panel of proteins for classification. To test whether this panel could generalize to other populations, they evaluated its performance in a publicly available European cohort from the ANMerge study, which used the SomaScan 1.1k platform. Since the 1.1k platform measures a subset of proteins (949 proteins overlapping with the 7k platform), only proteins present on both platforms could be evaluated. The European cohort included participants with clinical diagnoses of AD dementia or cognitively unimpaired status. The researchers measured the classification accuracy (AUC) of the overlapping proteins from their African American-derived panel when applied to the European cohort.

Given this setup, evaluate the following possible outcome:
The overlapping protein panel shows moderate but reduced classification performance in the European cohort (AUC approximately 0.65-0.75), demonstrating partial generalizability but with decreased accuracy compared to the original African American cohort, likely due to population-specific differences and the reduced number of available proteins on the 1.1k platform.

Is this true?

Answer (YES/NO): YES